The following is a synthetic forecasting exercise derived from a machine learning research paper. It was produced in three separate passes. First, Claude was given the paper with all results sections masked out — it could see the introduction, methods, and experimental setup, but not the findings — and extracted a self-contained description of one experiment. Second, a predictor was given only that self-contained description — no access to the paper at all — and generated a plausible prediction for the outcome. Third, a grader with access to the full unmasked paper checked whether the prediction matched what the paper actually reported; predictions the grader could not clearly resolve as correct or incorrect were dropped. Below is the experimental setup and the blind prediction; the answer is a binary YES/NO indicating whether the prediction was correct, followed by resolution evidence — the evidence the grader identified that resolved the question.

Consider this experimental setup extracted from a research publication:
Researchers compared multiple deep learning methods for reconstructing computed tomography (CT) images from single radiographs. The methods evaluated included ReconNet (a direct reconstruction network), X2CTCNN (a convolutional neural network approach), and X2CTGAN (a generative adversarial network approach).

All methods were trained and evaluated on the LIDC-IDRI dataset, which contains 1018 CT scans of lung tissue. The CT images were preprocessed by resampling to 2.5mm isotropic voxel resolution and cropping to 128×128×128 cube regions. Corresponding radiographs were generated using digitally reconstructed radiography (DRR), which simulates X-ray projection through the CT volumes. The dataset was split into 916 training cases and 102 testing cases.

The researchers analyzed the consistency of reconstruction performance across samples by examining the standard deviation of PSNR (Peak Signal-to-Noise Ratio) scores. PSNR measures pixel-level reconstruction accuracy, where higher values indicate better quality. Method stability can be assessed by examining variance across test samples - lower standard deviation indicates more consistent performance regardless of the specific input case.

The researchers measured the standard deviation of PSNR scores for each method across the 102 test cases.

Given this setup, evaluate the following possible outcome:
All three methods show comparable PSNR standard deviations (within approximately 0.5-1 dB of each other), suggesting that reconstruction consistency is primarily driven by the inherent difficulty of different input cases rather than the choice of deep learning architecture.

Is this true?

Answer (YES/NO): YES